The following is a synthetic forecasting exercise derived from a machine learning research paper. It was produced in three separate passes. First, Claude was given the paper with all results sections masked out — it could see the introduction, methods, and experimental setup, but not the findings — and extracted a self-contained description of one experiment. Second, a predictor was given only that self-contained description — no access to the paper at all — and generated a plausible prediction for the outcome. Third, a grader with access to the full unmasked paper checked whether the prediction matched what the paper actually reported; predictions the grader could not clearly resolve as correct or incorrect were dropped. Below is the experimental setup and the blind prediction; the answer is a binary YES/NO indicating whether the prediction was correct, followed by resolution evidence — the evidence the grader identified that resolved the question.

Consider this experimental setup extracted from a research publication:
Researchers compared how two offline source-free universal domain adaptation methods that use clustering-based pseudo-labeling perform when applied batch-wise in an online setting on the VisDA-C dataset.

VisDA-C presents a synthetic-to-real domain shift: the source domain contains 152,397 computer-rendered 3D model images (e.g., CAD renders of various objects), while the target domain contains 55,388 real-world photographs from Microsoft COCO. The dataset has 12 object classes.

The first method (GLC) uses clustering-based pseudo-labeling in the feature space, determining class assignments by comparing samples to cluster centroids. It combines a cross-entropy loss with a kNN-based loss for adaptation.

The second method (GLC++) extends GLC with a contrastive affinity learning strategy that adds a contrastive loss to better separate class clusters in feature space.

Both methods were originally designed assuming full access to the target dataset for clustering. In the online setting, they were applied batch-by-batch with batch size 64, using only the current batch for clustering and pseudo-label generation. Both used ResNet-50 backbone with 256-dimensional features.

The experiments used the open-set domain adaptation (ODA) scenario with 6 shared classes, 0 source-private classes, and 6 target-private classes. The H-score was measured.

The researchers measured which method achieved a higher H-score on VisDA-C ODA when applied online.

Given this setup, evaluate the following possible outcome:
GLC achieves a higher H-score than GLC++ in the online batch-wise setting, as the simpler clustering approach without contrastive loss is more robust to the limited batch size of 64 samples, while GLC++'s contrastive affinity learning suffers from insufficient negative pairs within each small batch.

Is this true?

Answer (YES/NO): NO